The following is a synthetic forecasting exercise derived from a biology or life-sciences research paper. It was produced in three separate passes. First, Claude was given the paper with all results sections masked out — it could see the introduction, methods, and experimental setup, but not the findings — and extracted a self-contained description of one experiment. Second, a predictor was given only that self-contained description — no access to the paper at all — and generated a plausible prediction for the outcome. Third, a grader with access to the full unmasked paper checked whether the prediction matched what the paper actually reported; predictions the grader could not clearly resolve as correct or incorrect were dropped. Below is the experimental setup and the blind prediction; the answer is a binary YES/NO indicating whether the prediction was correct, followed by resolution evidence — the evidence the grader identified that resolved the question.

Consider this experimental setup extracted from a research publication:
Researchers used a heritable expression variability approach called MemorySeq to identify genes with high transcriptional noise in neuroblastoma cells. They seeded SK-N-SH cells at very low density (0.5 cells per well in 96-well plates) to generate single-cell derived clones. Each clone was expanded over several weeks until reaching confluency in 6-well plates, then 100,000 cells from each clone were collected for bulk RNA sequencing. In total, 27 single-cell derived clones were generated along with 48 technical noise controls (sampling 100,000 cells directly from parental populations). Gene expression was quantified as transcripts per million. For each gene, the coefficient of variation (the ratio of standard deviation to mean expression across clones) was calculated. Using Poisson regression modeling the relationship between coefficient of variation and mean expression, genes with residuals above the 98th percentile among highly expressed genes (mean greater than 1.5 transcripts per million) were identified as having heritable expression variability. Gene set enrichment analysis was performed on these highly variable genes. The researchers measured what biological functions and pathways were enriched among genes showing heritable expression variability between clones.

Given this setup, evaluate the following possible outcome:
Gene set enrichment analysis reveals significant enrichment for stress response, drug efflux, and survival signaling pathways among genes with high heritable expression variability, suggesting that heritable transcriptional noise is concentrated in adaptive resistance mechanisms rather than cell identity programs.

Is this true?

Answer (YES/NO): NO